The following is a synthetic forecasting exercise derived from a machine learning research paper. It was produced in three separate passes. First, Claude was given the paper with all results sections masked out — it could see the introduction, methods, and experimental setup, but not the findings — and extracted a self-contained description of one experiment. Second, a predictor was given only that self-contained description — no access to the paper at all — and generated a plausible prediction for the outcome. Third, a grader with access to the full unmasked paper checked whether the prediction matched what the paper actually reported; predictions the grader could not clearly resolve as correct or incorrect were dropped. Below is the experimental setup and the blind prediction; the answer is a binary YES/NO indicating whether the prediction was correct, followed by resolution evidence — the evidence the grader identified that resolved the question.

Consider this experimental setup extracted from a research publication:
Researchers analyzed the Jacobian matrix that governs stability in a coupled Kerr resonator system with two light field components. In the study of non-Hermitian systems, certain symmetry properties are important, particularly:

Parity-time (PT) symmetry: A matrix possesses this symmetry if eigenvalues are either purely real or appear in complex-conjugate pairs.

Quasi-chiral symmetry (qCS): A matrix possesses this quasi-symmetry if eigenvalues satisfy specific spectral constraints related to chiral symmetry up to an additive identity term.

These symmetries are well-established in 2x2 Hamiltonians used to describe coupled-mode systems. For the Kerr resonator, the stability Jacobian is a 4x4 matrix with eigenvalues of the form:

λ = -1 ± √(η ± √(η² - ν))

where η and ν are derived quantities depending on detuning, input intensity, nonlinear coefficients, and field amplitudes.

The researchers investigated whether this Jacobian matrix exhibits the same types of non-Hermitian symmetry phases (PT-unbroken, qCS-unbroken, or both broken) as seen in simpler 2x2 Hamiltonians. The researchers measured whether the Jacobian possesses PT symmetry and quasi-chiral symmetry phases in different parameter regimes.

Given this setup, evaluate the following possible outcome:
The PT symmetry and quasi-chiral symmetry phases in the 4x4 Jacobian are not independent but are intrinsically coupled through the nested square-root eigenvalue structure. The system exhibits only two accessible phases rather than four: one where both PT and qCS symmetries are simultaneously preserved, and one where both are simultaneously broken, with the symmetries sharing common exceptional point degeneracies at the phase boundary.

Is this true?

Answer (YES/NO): NO